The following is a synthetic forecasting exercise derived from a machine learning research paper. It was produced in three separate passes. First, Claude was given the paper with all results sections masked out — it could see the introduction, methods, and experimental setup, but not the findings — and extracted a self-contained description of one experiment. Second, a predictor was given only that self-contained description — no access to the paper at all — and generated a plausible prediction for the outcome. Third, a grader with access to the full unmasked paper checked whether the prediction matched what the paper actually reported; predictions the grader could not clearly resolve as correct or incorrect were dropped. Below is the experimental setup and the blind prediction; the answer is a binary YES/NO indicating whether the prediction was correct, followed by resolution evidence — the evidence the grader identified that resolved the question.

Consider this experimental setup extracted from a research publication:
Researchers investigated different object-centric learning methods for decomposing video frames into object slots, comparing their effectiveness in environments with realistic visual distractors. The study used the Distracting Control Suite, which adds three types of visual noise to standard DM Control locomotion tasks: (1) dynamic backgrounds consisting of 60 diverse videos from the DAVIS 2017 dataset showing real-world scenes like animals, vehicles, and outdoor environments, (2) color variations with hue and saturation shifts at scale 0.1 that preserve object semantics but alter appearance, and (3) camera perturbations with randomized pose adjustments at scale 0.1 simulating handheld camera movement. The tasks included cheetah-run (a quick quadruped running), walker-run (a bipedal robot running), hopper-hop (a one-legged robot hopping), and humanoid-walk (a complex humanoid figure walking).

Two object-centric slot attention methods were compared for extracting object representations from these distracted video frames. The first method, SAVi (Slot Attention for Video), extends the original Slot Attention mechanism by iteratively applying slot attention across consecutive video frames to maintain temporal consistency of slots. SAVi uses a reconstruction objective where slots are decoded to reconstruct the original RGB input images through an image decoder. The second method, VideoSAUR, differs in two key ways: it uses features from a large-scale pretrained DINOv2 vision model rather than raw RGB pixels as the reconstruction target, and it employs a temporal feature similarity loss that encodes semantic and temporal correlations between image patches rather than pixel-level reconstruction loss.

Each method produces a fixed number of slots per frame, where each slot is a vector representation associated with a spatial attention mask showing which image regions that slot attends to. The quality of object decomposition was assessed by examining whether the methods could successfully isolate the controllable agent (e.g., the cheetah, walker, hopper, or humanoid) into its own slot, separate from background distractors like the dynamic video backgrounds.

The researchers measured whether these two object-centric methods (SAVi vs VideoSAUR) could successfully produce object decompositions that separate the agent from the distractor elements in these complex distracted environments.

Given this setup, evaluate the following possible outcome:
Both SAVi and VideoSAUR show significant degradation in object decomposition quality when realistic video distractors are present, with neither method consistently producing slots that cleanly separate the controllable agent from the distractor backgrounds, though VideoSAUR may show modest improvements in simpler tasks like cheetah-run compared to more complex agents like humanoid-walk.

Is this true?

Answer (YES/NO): NO